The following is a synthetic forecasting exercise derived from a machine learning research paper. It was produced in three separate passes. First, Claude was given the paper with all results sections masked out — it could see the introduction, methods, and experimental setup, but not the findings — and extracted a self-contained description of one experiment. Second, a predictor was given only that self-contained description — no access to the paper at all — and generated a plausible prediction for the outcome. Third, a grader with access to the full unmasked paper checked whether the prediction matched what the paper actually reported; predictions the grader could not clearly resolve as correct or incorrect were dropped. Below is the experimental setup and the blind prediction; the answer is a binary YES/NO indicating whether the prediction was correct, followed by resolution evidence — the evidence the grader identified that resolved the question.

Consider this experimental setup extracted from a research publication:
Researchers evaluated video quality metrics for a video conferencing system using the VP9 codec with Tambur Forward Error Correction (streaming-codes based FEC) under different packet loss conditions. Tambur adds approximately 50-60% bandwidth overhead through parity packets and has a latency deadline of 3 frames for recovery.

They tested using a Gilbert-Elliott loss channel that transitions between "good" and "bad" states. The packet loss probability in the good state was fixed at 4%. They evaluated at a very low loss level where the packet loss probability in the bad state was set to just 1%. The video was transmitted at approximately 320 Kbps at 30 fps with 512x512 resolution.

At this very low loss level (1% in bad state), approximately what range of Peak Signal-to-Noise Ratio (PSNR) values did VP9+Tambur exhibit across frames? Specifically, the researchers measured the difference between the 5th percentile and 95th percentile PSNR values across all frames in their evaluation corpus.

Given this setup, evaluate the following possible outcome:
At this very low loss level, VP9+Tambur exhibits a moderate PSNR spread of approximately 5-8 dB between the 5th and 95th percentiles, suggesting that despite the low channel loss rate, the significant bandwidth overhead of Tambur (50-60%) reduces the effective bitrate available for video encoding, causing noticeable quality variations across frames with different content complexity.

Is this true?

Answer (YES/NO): YES